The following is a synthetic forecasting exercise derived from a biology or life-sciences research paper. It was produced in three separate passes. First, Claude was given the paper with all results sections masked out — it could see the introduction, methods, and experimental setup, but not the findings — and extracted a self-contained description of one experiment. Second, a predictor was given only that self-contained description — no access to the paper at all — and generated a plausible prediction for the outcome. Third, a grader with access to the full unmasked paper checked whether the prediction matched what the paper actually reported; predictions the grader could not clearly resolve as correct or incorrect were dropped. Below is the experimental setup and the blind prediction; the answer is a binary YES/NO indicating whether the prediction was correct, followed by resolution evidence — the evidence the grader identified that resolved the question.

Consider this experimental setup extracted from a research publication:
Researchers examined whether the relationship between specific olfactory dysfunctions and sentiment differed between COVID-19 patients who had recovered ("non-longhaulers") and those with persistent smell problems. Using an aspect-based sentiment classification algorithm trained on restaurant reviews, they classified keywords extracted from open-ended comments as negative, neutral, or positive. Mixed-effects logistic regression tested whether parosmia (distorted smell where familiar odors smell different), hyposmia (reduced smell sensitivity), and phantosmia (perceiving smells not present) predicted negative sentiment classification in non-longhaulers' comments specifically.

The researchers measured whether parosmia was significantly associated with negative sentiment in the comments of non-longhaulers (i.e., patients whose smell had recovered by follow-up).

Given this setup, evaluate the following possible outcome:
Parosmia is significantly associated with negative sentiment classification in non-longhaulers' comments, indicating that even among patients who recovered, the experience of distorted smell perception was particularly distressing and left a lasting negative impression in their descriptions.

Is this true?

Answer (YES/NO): YES